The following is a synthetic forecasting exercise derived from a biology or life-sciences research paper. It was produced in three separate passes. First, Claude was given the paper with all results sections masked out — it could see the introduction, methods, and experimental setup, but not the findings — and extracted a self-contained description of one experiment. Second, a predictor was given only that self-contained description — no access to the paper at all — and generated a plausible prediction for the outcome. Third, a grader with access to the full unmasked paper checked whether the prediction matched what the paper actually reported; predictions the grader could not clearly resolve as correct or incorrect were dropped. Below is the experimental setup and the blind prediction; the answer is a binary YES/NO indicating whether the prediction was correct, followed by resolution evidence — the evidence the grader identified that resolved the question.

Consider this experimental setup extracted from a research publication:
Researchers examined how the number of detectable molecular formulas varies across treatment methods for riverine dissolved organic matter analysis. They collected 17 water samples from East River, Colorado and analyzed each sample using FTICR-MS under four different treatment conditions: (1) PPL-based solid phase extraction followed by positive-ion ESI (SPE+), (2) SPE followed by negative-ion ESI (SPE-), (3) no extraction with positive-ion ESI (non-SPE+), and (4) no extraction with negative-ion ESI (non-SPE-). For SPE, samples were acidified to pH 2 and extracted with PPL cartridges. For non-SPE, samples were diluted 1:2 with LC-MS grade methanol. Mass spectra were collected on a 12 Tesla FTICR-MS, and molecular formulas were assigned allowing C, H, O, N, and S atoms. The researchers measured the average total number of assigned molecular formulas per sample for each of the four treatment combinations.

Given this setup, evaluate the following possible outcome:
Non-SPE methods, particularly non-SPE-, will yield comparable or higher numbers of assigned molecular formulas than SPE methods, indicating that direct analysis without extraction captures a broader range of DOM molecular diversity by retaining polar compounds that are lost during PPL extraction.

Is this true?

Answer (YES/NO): NO